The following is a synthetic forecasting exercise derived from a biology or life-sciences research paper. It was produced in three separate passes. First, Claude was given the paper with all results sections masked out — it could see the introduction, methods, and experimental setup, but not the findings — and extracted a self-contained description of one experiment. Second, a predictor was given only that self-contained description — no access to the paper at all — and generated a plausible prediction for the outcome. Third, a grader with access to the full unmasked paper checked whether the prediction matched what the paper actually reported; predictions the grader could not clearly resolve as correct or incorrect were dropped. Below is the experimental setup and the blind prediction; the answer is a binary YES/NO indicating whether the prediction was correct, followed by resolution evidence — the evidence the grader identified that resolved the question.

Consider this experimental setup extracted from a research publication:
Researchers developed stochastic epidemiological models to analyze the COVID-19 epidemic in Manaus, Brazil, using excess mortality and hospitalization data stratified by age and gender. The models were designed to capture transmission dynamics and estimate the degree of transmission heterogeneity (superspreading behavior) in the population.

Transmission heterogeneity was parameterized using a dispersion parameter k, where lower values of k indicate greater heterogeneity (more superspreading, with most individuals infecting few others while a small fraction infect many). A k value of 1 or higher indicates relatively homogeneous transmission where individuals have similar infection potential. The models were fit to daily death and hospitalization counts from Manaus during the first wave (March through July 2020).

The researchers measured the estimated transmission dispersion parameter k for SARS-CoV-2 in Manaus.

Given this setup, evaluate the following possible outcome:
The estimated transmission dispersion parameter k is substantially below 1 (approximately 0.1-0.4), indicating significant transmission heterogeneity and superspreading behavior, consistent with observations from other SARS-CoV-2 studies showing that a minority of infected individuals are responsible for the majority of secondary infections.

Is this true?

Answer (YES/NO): NO